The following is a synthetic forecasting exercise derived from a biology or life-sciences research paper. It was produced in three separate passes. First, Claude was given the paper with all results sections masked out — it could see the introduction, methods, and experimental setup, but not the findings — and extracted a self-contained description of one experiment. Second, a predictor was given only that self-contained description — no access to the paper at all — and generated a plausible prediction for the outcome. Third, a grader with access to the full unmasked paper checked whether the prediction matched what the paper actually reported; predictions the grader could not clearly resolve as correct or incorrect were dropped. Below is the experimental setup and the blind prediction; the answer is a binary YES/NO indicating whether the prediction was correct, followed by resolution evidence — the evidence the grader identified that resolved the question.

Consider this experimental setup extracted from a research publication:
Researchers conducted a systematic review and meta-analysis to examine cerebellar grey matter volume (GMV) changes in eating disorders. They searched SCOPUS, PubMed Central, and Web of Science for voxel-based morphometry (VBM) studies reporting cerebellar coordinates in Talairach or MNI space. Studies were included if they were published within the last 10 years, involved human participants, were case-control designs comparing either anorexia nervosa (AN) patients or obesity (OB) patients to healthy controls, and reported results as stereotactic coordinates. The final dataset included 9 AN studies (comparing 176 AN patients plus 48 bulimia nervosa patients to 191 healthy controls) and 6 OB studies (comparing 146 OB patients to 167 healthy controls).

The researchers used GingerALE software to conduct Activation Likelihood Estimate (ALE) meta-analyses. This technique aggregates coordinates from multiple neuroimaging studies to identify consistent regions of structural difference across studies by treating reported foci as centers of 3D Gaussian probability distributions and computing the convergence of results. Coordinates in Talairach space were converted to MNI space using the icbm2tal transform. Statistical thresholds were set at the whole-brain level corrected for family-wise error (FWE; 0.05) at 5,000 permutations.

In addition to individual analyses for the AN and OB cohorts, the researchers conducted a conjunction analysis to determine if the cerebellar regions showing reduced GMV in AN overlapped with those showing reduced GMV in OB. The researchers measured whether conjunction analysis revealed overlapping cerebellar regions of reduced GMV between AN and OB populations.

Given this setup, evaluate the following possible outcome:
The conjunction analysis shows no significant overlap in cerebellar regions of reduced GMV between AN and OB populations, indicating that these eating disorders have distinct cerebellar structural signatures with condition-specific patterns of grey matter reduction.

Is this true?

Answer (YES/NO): YES